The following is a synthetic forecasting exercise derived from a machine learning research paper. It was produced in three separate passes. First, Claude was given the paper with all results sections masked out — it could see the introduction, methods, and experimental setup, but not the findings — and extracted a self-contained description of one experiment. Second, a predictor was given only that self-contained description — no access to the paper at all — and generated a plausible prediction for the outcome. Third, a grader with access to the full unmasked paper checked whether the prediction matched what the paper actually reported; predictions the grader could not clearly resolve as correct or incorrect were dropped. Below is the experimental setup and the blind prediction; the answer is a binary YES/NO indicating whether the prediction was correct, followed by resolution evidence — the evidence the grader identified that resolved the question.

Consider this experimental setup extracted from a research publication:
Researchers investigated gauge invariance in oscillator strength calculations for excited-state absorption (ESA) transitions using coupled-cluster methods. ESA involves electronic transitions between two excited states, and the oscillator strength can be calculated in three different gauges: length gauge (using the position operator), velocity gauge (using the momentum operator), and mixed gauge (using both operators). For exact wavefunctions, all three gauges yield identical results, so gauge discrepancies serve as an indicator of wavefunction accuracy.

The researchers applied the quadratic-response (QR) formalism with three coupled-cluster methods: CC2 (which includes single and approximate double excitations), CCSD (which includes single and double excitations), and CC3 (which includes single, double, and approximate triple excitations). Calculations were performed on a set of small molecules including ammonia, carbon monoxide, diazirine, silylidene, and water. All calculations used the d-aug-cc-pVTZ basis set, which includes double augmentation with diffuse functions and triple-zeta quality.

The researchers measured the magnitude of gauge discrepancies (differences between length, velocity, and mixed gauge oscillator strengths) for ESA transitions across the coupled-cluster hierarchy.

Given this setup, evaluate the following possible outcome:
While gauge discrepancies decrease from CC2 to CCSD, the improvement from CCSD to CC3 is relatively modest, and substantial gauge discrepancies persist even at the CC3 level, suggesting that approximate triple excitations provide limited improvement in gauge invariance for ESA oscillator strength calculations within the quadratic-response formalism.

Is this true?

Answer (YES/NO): NO